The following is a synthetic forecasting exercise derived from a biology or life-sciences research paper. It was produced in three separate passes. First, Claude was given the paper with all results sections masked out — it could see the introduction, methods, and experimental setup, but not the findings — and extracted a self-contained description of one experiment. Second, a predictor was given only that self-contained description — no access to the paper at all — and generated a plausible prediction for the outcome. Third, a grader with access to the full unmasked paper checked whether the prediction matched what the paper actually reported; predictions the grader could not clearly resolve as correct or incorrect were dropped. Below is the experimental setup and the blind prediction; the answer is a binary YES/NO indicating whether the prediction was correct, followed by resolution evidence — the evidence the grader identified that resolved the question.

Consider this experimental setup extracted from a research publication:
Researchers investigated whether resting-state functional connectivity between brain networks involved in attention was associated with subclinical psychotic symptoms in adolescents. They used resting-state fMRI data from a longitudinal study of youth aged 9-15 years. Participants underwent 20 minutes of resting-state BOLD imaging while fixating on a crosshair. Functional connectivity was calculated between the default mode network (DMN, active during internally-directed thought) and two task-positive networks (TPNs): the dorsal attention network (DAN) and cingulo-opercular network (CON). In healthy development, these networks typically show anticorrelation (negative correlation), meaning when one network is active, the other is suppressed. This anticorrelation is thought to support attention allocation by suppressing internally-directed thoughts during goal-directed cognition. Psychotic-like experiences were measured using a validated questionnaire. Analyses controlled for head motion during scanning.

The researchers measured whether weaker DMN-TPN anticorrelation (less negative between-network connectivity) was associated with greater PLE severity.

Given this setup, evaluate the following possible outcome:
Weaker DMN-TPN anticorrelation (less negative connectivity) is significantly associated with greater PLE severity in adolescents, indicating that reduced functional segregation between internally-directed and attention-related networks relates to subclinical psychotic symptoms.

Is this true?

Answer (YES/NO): YES